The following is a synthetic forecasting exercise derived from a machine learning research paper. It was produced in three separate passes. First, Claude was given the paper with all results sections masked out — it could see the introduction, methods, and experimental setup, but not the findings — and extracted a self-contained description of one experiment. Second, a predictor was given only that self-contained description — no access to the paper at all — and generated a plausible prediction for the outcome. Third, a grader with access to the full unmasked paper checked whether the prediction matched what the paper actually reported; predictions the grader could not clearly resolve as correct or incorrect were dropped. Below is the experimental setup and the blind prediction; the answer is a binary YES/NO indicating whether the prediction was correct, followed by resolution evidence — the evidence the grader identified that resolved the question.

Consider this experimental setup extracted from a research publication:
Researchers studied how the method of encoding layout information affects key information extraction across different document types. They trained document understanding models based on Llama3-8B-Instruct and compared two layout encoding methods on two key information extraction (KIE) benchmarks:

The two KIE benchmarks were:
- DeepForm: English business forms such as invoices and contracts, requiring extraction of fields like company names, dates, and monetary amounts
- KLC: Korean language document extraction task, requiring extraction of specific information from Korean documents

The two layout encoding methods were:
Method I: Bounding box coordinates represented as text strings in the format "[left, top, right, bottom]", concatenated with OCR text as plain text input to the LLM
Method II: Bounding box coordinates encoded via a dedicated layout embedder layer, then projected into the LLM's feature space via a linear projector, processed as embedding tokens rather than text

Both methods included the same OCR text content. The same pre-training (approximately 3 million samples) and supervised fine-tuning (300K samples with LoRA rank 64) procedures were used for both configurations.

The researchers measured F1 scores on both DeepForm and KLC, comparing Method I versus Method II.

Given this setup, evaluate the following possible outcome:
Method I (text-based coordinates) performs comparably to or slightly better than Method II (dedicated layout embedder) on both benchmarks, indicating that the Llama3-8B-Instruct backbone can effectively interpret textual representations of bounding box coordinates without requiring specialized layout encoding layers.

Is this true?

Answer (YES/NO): NO